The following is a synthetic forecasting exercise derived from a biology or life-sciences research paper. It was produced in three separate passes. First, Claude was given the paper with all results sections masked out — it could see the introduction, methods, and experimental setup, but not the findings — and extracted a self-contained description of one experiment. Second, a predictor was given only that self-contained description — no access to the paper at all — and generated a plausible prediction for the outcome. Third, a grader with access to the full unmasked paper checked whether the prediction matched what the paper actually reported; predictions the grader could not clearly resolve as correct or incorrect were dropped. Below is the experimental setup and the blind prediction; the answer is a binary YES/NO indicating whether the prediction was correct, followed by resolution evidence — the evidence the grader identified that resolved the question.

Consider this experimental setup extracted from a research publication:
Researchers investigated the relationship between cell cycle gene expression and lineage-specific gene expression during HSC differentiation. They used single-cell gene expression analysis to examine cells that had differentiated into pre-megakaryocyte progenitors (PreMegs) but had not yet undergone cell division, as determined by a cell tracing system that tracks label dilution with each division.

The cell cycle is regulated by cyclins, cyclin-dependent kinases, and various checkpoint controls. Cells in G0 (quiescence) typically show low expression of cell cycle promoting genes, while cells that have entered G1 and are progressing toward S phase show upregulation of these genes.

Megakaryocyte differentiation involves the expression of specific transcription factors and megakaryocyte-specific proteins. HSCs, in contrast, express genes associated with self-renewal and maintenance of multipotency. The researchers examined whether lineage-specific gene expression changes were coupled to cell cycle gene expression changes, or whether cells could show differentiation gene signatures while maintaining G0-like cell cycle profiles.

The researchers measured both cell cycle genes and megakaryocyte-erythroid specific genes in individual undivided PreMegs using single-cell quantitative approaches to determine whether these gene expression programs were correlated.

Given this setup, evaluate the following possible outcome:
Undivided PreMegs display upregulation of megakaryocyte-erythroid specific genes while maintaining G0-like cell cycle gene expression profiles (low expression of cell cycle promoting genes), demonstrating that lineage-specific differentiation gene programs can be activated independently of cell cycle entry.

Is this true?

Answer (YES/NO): YES